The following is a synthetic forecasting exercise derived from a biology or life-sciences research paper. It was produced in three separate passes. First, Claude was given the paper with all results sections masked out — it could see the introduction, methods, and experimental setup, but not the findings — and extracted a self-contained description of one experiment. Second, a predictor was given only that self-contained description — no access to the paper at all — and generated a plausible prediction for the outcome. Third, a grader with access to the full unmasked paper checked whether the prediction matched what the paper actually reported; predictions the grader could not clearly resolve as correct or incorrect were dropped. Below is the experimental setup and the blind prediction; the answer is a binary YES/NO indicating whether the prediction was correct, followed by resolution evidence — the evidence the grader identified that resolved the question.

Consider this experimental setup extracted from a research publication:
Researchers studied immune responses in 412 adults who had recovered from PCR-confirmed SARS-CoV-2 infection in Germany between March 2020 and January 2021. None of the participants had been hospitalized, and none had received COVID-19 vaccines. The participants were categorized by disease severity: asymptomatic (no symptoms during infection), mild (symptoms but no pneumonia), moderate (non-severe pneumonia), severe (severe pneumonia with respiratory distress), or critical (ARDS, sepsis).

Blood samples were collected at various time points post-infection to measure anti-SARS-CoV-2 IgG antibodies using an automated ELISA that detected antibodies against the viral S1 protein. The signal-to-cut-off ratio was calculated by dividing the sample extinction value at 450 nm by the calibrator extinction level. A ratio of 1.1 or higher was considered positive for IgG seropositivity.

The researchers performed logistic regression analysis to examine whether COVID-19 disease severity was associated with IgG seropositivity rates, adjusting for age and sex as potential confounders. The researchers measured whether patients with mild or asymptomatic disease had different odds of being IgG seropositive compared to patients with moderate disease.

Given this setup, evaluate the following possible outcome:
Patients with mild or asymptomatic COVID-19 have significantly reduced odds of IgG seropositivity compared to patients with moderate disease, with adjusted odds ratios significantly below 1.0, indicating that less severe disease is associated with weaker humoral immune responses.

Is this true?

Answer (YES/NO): YES